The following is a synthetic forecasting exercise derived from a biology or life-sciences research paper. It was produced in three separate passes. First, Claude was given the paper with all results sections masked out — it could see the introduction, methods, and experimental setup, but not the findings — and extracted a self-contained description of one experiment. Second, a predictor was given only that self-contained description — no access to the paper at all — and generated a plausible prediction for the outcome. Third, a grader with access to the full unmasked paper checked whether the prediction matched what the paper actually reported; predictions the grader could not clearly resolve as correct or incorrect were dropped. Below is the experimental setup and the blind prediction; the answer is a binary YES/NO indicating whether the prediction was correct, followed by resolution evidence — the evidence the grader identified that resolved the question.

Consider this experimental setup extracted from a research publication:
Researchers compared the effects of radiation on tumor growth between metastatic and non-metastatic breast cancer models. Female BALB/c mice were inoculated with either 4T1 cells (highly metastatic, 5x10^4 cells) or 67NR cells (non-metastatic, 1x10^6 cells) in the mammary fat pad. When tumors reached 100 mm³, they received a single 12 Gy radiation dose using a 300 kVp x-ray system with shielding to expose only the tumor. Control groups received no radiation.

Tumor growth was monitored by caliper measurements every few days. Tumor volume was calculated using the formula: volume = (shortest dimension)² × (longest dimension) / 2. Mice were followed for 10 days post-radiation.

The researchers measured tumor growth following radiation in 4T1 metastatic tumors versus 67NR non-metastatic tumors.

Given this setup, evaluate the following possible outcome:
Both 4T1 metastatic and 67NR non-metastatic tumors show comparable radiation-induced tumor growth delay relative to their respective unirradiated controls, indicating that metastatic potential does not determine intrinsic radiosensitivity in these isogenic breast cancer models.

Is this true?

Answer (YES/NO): NO